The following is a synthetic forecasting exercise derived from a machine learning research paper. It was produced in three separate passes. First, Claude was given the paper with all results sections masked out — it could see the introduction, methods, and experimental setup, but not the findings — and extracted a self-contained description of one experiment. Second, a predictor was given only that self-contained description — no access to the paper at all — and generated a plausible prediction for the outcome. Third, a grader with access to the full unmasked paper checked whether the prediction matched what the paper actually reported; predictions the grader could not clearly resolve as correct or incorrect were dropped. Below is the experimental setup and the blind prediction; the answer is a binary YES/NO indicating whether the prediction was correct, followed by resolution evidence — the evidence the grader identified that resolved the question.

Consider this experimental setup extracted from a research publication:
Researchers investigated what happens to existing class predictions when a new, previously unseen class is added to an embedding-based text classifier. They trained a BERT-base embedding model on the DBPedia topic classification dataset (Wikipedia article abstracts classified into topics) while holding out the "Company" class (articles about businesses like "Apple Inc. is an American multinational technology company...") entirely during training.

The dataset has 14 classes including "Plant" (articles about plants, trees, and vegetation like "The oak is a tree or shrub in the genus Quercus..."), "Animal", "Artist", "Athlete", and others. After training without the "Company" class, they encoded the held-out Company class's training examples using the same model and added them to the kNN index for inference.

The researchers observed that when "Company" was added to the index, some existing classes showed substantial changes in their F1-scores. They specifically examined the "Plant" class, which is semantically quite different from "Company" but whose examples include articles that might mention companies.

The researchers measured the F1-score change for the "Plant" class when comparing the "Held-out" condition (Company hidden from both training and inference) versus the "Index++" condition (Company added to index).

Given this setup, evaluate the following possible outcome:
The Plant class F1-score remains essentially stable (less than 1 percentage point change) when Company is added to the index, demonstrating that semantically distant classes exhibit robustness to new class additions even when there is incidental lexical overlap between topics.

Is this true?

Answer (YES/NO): NO